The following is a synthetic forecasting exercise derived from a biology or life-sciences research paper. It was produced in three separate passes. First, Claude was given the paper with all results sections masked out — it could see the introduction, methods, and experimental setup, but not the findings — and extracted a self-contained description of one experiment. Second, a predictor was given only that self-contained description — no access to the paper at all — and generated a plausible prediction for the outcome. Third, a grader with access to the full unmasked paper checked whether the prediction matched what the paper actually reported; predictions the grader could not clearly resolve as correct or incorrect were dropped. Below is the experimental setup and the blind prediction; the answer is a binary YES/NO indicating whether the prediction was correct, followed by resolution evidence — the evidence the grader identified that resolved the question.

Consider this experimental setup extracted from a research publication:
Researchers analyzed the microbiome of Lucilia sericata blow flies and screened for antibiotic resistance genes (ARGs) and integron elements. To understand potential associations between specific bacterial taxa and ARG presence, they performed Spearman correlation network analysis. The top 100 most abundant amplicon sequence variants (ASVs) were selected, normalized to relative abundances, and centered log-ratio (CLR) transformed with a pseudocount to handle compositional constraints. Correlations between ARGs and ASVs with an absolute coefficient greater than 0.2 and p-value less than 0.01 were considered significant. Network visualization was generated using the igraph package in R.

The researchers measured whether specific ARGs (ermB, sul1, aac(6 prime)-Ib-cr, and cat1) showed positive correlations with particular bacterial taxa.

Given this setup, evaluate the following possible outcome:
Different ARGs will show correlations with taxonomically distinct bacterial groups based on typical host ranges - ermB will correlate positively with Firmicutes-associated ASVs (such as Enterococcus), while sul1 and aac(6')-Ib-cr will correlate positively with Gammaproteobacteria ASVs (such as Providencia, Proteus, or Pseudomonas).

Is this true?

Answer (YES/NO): NO